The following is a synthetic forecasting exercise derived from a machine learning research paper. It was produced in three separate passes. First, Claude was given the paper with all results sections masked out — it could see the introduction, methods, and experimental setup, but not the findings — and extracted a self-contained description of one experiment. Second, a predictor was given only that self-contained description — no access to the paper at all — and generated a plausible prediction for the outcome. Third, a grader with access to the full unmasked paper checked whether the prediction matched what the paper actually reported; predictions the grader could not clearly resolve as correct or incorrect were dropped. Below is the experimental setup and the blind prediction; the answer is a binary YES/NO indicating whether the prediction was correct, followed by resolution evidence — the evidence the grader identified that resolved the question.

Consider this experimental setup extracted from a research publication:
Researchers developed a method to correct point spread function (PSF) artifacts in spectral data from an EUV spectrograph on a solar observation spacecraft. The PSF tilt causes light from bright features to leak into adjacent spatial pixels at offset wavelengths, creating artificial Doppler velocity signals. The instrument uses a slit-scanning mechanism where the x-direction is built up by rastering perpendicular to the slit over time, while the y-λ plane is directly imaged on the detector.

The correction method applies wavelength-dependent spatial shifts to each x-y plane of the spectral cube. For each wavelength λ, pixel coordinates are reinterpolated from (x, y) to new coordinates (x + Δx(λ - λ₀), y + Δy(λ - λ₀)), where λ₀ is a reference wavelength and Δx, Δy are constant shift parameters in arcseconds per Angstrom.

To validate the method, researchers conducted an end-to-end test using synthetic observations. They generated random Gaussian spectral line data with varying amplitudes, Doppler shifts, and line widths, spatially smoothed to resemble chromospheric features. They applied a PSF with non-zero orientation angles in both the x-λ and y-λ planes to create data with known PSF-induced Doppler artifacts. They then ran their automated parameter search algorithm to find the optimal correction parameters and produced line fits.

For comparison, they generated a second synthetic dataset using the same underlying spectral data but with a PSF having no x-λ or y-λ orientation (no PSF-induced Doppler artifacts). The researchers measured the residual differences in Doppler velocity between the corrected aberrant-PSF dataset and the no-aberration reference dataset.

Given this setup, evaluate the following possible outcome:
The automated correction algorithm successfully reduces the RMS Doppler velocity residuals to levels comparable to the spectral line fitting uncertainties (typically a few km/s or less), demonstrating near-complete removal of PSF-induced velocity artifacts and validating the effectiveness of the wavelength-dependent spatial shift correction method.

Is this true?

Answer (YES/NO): YES